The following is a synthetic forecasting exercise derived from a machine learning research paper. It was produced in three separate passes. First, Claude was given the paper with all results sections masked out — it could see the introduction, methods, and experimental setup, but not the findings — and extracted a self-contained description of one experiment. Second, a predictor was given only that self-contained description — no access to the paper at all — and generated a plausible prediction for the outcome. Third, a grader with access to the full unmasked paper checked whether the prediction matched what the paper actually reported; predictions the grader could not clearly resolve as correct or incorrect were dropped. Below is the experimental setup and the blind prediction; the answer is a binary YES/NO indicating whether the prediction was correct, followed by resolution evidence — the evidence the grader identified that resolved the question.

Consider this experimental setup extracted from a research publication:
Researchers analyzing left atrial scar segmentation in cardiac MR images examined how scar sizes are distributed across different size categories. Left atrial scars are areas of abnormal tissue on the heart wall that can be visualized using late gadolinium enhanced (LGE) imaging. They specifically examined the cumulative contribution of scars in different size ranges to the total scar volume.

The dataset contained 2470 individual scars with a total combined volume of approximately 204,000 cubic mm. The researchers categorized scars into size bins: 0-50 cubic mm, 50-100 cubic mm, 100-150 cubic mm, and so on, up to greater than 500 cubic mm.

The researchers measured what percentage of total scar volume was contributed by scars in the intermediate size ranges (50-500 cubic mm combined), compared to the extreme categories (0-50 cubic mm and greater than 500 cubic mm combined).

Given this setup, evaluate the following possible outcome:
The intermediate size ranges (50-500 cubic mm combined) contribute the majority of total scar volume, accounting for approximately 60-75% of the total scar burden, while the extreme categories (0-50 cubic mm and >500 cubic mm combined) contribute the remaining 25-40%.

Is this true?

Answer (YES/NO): NO